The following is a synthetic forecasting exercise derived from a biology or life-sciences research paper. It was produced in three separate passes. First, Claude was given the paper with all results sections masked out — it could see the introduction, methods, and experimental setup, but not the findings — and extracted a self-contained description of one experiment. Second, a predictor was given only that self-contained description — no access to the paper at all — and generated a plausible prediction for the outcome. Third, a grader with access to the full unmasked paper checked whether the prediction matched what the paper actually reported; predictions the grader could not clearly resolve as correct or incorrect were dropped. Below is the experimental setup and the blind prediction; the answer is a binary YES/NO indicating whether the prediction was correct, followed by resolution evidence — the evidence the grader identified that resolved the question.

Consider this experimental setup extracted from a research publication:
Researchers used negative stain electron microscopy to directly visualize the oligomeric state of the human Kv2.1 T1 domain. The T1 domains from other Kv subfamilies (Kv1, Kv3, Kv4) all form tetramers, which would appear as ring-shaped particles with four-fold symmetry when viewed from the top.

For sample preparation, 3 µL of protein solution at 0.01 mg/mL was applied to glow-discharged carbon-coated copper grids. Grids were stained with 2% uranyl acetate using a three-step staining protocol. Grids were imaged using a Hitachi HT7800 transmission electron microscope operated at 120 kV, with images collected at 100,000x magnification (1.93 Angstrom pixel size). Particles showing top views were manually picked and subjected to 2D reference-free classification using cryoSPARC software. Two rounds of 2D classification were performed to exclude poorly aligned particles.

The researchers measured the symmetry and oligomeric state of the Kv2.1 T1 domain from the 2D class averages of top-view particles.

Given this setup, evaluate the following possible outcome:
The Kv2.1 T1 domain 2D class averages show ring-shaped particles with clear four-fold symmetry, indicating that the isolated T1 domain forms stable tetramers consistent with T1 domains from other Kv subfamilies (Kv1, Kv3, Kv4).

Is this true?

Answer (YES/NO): NO